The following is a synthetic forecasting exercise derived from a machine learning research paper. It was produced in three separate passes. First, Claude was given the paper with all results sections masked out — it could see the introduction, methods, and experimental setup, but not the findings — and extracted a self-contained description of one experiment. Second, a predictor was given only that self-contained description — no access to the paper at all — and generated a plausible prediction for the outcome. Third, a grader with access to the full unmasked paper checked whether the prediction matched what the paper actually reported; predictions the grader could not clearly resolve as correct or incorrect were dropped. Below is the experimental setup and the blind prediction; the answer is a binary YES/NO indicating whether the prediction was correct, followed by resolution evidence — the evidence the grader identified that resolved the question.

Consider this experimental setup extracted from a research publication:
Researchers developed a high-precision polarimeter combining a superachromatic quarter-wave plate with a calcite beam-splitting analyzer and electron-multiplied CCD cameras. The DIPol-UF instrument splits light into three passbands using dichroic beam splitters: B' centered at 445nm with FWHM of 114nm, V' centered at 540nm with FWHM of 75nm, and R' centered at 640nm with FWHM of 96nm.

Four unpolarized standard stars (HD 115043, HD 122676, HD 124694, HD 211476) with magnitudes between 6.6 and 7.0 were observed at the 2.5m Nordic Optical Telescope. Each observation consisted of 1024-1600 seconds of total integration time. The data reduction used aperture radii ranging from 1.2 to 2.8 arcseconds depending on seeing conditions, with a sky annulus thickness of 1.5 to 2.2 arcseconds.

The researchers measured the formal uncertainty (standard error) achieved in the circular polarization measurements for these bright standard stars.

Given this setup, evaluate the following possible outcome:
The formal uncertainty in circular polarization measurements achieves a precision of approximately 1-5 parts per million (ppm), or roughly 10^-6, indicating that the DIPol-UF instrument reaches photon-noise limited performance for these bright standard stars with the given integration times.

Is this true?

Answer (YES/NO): NO